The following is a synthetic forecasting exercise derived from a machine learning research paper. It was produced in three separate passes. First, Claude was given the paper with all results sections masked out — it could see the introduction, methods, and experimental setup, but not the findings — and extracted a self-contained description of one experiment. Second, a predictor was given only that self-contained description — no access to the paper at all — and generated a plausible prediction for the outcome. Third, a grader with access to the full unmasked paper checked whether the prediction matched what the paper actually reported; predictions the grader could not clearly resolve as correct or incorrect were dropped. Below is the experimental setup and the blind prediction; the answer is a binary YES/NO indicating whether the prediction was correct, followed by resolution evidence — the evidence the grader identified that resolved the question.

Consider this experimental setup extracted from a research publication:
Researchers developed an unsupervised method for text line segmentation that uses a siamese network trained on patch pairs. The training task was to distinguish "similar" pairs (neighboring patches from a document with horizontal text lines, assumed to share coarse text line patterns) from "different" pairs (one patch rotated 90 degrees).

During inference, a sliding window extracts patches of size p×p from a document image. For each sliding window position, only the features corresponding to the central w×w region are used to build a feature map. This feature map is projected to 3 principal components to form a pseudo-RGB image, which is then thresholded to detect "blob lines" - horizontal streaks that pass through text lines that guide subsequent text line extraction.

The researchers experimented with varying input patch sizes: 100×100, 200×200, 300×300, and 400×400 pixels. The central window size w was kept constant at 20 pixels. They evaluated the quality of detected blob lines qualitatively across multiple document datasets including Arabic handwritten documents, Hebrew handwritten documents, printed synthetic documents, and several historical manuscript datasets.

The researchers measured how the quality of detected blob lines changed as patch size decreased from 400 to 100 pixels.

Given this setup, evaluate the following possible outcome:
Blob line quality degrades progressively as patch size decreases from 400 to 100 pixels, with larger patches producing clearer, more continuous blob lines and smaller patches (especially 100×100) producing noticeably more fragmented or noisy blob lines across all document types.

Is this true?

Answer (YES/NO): NO